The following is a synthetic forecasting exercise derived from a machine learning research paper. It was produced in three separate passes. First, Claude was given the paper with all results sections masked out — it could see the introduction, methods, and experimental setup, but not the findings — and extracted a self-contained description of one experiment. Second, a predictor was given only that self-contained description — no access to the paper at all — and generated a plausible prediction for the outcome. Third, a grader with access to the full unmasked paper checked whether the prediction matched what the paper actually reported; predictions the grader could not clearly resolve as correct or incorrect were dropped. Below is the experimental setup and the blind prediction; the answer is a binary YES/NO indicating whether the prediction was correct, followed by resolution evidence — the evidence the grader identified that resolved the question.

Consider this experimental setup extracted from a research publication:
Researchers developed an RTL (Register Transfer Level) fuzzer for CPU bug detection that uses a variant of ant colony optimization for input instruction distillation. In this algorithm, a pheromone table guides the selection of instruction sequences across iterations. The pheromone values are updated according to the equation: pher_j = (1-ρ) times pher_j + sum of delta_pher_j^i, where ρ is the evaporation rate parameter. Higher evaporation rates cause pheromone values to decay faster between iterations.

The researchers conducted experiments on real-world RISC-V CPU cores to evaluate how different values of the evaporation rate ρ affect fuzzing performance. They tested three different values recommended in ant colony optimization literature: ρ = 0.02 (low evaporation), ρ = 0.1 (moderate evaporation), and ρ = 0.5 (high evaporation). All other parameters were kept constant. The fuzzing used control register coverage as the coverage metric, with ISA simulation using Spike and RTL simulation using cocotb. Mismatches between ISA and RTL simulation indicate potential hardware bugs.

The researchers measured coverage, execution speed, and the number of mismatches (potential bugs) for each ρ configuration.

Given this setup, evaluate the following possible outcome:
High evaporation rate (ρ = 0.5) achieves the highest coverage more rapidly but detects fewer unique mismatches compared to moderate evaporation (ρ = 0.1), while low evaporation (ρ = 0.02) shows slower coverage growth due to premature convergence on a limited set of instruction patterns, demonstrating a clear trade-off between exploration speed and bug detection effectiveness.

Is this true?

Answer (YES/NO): NO